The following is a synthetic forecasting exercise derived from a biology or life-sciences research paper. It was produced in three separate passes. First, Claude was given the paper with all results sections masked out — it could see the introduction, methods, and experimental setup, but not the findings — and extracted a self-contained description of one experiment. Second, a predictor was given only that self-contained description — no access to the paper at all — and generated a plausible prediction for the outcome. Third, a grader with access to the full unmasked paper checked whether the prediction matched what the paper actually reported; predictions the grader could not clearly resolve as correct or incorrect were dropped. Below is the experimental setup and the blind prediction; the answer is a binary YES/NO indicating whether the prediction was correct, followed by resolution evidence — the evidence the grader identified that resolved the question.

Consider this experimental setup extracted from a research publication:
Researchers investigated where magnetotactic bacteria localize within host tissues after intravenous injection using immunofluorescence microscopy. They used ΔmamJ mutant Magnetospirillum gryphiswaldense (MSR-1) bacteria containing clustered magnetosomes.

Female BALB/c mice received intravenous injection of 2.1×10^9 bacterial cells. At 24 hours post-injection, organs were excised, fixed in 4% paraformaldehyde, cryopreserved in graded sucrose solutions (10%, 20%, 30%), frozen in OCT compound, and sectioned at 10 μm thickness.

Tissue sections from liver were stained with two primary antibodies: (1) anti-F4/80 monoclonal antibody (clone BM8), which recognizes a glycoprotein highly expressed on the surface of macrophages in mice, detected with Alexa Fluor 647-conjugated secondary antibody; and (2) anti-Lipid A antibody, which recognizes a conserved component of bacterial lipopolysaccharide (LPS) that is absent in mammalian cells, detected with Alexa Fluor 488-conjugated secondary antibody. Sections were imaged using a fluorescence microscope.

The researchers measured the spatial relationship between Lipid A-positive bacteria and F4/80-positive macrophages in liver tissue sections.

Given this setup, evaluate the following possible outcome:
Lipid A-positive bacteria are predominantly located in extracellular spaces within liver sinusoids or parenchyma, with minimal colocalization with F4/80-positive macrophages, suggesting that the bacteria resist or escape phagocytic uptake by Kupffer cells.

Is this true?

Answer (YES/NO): NO